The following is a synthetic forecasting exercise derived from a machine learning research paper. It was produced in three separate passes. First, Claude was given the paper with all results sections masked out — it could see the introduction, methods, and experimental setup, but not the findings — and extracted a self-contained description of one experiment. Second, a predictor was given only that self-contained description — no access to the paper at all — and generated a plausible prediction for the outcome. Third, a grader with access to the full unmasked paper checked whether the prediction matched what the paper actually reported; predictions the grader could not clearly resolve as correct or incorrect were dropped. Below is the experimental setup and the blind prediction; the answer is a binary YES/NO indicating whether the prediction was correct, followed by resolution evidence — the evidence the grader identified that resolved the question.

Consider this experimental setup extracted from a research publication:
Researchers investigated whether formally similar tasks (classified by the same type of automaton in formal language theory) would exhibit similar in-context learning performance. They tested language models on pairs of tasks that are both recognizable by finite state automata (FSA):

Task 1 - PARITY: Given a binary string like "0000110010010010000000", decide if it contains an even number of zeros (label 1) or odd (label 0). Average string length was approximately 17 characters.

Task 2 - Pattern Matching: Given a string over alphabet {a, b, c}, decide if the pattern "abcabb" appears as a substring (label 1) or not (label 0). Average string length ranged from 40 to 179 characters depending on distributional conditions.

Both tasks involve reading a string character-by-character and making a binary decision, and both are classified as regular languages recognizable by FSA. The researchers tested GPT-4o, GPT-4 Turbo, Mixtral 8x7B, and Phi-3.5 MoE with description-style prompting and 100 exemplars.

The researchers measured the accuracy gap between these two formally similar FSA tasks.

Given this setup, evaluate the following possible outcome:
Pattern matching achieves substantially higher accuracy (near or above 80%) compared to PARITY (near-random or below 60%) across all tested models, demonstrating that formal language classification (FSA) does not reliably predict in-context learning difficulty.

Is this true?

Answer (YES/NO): NO